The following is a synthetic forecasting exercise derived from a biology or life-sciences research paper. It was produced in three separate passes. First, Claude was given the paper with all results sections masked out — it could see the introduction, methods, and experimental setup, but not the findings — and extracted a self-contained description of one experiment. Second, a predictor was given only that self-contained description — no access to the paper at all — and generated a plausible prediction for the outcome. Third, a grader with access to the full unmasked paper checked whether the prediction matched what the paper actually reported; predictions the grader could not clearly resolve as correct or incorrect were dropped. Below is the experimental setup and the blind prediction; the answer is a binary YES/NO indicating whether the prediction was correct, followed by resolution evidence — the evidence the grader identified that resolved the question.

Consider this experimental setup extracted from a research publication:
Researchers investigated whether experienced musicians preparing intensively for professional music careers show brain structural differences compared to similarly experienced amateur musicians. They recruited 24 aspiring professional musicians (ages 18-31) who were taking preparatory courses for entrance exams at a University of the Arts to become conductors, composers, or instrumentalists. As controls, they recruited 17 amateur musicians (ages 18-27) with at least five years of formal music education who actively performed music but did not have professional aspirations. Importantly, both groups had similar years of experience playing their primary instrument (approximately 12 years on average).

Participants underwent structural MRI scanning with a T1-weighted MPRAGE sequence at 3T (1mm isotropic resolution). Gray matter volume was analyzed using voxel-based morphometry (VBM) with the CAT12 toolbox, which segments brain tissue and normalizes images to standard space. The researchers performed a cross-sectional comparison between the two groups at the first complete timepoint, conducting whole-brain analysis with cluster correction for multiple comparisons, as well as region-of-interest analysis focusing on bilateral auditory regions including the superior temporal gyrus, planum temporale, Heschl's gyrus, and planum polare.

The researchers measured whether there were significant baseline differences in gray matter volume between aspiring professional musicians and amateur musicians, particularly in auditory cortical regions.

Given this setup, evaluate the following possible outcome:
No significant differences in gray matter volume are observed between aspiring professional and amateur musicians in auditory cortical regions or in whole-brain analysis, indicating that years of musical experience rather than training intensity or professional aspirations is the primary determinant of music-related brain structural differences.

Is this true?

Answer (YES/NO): NO